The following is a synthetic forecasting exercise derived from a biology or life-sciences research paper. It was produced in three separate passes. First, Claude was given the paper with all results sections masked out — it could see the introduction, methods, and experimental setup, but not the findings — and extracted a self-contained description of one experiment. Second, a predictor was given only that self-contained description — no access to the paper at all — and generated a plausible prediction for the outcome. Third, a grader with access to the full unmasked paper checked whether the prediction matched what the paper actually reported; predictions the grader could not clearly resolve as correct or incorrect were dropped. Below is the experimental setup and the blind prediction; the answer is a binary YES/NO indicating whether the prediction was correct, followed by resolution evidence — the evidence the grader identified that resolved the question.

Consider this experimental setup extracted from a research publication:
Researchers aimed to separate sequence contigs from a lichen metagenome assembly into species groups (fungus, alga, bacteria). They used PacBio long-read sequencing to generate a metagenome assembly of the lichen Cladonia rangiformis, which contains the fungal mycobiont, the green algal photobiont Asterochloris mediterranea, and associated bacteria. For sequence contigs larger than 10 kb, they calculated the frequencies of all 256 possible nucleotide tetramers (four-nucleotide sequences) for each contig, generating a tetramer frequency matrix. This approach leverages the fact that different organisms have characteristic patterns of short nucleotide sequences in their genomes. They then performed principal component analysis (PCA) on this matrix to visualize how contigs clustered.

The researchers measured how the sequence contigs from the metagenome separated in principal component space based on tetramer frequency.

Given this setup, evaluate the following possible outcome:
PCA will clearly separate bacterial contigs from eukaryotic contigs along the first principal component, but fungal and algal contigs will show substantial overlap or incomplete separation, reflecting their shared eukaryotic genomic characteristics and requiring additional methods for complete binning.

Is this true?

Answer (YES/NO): NO